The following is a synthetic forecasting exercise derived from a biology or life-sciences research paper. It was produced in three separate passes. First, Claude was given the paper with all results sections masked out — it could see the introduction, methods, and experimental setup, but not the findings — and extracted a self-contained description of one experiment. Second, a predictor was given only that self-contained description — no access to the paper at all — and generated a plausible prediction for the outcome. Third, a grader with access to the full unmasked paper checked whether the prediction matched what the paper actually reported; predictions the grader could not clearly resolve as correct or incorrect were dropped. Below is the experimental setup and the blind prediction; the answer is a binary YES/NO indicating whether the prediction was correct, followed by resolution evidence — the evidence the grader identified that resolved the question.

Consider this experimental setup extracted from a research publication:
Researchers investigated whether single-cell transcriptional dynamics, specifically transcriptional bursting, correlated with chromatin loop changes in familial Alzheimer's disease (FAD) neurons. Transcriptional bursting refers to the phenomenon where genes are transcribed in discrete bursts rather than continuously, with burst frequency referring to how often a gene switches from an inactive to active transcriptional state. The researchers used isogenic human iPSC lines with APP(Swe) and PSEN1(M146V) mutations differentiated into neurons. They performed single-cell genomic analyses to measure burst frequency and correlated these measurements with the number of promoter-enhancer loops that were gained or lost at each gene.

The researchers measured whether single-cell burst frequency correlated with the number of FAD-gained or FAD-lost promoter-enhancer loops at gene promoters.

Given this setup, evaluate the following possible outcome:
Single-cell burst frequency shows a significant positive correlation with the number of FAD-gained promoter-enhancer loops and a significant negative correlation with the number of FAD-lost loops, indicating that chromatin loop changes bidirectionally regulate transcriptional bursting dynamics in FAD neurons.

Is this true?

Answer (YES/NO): YES